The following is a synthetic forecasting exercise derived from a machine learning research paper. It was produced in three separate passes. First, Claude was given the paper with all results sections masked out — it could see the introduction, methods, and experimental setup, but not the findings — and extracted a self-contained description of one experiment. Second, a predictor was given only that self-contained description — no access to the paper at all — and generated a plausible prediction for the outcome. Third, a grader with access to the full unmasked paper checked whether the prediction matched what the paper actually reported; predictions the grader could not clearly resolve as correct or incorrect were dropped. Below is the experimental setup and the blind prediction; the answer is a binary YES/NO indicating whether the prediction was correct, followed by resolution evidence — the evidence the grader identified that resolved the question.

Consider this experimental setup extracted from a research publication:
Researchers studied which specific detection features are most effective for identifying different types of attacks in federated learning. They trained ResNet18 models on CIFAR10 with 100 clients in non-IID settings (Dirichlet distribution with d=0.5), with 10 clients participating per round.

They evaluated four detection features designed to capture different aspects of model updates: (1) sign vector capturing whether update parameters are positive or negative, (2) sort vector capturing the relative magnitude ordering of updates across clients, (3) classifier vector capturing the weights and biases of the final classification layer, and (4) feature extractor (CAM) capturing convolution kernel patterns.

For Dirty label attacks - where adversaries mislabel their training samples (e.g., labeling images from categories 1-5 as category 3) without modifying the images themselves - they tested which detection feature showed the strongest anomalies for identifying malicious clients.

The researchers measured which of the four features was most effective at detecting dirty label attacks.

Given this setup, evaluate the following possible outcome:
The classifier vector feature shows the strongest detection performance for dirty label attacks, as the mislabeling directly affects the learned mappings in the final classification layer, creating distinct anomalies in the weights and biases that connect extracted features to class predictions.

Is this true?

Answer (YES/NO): YES